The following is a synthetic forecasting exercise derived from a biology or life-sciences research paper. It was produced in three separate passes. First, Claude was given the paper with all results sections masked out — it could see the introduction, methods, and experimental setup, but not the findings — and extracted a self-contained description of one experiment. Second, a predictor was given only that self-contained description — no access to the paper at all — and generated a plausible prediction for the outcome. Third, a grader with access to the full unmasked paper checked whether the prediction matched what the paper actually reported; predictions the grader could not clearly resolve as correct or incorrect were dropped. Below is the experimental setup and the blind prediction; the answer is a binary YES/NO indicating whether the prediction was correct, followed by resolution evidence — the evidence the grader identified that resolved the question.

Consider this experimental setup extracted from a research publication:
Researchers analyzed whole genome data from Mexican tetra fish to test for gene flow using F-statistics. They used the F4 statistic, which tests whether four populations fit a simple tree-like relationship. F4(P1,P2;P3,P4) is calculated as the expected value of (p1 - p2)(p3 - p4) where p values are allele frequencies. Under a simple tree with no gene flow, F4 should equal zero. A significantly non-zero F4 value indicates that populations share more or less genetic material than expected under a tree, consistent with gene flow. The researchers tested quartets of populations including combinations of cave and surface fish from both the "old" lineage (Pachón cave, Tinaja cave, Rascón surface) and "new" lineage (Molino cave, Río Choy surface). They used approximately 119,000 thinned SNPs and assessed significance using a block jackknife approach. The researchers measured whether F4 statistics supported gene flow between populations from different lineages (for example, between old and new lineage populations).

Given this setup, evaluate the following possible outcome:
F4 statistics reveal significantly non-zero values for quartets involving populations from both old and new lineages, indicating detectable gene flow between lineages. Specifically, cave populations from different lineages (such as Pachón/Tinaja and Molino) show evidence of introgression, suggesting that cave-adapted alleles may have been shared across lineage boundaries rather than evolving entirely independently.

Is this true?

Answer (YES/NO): YES